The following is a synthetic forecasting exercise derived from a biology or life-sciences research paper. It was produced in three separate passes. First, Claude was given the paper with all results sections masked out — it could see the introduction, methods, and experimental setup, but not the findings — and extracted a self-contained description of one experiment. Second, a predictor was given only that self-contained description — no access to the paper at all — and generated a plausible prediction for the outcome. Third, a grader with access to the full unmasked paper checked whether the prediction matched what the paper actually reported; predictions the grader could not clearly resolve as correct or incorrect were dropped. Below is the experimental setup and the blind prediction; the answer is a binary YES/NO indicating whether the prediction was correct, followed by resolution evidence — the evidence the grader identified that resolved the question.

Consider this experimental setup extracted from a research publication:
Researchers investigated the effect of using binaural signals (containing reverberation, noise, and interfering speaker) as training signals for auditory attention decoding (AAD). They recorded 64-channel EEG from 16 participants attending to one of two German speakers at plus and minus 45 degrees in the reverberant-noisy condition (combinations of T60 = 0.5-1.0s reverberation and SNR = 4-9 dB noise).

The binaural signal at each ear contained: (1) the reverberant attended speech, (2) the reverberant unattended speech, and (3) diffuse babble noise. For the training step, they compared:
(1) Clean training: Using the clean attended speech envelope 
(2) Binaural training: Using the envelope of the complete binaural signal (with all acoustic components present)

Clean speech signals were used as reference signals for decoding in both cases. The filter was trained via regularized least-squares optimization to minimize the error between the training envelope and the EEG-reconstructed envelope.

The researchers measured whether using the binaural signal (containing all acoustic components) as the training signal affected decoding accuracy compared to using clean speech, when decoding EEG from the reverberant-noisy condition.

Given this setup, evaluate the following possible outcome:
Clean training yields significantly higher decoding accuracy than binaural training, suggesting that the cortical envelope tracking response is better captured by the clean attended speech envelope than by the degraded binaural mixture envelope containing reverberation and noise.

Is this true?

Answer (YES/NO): NO